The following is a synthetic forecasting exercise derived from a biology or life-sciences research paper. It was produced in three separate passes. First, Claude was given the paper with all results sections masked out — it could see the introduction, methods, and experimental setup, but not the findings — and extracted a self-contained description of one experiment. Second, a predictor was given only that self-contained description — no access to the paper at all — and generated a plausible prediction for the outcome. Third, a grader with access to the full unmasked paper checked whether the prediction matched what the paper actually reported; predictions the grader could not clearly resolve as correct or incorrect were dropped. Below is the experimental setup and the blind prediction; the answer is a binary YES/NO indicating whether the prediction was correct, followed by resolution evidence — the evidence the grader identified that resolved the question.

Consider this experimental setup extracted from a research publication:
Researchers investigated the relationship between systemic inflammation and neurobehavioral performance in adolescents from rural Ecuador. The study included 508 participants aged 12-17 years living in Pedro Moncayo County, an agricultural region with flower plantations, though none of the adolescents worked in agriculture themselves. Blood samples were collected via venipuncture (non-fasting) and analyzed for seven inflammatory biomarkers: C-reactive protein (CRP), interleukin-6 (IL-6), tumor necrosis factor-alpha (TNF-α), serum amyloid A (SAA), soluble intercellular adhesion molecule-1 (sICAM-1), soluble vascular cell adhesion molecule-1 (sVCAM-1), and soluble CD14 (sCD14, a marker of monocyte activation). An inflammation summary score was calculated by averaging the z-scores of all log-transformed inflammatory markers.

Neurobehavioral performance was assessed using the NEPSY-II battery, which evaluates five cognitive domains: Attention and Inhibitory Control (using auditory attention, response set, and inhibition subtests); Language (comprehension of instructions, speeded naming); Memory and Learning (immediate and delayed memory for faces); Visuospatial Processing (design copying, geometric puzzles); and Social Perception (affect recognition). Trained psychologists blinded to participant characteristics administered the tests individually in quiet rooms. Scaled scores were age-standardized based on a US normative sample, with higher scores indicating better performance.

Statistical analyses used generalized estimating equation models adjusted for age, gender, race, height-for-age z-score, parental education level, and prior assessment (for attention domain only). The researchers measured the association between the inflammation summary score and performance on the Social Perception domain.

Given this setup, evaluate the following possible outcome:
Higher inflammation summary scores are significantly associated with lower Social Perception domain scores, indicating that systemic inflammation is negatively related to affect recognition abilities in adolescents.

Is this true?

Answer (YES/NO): YES